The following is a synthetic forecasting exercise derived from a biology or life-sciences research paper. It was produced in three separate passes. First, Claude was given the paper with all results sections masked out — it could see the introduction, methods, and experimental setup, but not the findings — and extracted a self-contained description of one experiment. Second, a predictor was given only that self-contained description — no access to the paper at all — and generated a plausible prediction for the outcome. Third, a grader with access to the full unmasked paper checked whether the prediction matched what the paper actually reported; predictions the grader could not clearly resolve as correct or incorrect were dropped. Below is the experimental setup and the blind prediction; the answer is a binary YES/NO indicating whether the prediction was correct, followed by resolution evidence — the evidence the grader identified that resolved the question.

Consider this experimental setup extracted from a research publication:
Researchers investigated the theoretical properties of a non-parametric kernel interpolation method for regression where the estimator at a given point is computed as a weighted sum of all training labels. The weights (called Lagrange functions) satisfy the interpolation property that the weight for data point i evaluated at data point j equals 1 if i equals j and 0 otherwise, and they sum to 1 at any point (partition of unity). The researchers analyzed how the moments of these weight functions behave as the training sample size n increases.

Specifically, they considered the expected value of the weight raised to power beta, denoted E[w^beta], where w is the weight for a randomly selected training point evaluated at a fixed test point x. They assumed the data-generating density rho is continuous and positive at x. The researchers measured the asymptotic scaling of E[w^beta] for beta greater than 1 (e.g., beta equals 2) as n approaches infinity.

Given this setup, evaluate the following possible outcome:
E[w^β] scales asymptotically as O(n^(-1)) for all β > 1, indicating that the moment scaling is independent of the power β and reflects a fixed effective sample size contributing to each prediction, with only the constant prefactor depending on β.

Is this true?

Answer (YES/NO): NO